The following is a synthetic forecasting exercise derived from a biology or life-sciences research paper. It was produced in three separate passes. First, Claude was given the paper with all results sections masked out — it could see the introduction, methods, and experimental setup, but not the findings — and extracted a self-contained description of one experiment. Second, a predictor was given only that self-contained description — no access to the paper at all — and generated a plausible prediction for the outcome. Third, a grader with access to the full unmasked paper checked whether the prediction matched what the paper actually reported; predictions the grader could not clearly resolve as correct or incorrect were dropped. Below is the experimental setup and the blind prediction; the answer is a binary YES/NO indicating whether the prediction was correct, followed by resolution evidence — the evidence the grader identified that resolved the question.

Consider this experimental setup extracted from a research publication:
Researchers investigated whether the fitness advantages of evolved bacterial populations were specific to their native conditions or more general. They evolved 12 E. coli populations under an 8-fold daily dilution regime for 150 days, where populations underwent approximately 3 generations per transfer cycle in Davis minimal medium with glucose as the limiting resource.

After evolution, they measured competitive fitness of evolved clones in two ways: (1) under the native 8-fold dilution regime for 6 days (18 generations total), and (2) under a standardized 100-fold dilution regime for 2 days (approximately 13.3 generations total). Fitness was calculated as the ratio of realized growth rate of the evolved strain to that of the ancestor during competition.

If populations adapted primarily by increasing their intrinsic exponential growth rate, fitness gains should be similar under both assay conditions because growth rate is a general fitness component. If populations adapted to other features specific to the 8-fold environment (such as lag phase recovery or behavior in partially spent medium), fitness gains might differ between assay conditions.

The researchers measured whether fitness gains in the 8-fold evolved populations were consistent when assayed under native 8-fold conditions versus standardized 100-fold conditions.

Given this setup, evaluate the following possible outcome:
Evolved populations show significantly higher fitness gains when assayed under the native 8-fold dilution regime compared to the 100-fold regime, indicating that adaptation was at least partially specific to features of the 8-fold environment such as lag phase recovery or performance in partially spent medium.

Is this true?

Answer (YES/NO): NO